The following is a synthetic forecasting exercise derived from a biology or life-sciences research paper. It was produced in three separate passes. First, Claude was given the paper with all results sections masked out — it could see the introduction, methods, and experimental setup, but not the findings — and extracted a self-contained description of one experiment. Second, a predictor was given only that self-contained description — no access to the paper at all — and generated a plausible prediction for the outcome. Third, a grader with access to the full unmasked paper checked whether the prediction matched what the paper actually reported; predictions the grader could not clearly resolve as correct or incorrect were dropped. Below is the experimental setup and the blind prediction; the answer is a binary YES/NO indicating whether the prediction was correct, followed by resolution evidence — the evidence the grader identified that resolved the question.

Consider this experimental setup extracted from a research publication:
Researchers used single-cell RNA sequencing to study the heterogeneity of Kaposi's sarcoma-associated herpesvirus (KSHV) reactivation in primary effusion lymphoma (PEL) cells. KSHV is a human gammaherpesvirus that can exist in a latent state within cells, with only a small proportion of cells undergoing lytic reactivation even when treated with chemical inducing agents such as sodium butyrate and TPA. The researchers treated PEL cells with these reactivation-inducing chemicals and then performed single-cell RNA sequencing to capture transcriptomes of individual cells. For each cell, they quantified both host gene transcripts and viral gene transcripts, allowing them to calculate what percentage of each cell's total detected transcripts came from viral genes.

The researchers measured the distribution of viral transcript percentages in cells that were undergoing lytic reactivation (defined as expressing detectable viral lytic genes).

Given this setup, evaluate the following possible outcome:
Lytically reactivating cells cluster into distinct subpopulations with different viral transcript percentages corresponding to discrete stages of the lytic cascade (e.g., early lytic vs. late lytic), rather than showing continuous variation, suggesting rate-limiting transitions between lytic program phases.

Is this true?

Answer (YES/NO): NO